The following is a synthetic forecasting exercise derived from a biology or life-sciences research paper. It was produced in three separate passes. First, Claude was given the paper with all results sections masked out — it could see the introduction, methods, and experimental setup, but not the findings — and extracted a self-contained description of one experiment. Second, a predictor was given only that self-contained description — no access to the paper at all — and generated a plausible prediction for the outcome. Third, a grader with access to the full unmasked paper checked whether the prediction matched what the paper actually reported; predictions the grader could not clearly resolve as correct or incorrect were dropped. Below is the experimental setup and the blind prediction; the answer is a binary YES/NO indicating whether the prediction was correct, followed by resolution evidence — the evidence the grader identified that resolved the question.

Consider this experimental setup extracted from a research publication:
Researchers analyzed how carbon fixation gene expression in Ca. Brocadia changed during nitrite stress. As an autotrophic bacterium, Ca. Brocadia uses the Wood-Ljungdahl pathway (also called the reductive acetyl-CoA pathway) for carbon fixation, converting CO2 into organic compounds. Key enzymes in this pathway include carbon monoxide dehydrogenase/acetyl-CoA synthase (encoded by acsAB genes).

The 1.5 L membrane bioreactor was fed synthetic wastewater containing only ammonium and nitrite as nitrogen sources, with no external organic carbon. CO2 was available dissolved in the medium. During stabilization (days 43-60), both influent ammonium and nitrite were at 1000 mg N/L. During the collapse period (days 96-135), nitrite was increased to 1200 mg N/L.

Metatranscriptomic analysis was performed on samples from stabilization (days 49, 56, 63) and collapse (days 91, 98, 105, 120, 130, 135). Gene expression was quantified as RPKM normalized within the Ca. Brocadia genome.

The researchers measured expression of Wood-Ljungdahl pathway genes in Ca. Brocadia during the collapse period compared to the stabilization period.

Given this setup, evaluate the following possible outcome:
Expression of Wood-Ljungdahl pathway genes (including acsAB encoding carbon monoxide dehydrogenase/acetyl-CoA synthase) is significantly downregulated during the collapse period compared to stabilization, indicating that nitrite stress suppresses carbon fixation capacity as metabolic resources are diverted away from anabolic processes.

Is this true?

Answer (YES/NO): NO